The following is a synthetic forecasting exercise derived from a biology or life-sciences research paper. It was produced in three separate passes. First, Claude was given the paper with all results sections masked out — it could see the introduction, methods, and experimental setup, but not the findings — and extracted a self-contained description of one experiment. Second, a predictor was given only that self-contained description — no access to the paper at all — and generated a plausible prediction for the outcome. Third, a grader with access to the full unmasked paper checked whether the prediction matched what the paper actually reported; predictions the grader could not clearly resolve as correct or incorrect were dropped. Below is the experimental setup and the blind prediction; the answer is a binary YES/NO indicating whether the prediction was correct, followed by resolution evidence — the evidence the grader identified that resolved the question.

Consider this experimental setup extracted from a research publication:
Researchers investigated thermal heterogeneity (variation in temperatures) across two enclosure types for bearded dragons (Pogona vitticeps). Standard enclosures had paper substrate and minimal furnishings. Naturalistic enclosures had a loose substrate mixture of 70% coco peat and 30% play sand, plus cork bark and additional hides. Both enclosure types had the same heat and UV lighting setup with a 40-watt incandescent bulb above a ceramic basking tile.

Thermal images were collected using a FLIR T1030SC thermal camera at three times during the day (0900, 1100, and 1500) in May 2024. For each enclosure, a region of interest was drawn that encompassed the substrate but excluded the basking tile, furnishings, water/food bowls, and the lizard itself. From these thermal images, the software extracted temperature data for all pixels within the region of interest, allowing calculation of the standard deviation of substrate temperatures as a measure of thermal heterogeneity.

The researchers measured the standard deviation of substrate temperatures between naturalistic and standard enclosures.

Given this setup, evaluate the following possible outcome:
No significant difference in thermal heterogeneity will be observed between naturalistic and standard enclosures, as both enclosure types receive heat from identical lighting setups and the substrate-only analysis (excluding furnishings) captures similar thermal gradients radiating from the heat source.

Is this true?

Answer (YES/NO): NO